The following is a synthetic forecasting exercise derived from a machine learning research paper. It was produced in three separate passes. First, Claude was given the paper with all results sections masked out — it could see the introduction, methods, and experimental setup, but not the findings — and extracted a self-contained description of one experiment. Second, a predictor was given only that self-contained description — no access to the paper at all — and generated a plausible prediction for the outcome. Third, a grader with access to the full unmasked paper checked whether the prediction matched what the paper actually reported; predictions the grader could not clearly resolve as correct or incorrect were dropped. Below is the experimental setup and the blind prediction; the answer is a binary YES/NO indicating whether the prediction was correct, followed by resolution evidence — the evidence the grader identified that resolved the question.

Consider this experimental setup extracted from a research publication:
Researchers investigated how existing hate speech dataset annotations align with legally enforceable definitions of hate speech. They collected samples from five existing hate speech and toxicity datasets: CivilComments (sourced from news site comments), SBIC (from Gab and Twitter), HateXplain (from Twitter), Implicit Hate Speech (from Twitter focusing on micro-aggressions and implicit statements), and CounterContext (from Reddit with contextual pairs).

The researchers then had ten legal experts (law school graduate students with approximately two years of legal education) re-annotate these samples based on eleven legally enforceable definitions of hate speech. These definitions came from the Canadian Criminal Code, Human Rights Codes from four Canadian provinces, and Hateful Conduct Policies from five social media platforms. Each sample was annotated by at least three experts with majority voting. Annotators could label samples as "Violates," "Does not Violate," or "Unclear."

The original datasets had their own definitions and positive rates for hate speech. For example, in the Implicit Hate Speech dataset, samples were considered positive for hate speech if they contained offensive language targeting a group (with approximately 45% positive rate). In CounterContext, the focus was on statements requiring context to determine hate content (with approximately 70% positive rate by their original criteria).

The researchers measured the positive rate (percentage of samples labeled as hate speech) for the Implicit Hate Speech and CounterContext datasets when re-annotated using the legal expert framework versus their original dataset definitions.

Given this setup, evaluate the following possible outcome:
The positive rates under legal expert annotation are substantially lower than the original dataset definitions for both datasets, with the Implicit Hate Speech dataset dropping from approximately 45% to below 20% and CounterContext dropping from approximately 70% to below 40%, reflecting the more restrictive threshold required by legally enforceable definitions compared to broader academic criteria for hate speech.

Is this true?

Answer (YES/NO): NO